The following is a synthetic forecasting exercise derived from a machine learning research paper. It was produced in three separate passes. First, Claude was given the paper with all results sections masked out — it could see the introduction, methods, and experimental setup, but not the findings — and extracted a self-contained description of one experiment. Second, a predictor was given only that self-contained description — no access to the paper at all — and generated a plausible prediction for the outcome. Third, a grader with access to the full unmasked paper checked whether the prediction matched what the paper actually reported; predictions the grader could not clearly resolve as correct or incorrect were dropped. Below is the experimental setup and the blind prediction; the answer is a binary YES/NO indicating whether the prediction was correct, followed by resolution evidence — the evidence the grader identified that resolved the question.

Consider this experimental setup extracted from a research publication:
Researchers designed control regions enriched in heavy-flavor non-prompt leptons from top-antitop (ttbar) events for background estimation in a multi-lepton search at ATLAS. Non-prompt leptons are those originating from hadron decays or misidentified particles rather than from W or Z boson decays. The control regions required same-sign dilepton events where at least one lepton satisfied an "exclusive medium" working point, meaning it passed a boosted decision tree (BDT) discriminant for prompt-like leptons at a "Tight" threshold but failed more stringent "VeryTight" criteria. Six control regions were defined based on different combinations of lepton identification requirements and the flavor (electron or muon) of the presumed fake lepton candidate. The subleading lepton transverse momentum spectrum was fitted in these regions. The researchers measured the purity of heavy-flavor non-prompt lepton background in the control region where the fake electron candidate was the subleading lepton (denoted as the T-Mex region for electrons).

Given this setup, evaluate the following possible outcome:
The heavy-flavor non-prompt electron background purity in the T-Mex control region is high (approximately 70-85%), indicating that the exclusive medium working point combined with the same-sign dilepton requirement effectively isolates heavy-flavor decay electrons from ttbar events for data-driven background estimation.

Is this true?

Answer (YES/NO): NO